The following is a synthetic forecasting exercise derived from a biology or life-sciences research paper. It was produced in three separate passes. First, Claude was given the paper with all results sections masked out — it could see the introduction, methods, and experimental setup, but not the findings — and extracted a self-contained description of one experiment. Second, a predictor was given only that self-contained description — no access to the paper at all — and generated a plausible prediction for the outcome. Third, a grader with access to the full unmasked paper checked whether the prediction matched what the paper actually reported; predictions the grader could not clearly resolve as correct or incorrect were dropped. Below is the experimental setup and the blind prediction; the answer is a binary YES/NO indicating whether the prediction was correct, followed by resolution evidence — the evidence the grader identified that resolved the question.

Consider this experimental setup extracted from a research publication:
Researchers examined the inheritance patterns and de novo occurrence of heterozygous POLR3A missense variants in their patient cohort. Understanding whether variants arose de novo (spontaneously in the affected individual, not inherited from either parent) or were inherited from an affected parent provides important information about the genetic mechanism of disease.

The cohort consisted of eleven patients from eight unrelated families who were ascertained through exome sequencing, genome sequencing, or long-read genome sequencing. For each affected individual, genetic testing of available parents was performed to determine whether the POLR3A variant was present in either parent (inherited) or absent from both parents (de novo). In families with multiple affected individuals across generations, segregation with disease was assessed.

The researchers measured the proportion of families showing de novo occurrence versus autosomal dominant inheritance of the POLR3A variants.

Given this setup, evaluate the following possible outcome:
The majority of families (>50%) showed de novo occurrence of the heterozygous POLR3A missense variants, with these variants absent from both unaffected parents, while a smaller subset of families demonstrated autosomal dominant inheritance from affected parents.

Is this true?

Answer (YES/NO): YES